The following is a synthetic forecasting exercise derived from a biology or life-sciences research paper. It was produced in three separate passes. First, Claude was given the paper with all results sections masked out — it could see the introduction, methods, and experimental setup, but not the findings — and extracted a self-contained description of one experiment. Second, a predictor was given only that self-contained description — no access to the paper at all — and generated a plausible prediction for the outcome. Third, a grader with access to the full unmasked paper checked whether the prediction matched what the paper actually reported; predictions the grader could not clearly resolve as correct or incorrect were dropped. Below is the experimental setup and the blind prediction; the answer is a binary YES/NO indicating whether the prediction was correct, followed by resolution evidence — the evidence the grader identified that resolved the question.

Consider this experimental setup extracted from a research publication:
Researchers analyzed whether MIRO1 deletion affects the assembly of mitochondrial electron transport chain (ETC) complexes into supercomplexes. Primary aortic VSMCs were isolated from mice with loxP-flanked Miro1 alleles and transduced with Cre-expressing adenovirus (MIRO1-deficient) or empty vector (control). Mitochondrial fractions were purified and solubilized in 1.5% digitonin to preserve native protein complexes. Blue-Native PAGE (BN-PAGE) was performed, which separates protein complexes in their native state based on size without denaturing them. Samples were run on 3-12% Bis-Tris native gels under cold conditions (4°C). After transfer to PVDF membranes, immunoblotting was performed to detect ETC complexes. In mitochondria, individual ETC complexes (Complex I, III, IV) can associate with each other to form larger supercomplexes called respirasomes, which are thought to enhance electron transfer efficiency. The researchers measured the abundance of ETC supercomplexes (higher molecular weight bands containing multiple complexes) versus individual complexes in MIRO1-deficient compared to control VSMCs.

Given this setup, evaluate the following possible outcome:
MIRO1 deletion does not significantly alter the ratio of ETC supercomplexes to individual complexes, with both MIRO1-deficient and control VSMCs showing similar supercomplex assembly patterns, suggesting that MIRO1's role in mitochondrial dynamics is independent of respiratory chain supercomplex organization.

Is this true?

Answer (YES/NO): NO